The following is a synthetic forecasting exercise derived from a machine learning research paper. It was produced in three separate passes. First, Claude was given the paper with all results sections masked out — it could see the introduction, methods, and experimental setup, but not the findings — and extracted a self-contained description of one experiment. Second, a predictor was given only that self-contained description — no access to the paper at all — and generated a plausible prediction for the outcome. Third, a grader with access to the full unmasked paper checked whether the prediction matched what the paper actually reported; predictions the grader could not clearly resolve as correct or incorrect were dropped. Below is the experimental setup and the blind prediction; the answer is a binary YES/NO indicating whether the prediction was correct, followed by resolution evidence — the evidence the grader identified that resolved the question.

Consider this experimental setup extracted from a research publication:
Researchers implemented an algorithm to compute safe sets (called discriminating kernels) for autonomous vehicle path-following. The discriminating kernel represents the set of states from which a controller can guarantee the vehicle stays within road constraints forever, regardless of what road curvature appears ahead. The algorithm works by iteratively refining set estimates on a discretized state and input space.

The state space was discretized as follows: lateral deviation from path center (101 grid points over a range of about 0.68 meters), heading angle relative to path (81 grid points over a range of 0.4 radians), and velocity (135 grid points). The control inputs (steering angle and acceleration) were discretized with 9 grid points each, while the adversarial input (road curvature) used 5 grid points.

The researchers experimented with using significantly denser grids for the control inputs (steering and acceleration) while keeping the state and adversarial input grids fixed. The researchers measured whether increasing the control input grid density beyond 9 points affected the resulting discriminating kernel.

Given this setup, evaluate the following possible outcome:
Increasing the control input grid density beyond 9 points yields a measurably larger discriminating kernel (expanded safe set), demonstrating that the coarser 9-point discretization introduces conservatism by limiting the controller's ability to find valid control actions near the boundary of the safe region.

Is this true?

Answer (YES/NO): NO